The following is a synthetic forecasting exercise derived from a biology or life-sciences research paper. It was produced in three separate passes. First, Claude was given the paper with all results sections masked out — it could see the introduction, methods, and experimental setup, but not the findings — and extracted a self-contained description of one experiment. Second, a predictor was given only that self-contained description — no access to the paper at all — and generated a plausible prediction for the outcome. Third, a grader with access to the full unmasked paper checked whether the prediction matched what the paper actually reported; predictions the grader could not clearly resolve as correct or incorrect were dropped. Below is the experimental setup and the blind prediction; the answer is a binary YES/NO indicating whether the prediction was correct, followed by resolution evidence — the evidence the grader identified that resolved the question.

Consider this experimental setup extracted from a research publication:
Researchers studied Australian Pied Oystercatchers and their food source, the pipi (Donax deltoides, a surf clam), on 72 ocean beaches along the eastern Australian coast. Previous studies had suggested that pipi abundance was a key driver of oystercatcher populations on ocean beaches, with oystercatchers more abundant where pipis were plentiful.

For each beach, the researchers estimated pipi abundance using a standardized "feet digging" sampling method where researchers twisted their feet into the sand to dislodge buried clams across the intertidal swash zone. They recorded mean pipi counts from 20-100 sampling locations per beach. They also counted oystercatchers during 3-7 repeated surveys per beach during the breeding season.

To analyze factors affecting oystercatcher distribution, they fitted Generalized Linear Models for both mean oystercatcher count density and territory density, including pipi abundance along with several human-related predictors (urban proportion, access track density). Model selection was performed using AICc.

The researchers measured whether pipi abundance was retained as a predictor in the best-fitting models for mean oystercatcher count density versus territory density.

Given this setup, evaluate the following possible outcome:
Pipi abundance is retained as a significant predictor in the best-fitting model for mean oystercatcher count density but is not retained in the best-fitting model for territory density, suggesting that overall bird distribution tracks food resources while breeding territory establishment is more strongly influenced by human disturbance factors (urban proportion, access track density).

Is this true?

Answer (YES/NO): YES